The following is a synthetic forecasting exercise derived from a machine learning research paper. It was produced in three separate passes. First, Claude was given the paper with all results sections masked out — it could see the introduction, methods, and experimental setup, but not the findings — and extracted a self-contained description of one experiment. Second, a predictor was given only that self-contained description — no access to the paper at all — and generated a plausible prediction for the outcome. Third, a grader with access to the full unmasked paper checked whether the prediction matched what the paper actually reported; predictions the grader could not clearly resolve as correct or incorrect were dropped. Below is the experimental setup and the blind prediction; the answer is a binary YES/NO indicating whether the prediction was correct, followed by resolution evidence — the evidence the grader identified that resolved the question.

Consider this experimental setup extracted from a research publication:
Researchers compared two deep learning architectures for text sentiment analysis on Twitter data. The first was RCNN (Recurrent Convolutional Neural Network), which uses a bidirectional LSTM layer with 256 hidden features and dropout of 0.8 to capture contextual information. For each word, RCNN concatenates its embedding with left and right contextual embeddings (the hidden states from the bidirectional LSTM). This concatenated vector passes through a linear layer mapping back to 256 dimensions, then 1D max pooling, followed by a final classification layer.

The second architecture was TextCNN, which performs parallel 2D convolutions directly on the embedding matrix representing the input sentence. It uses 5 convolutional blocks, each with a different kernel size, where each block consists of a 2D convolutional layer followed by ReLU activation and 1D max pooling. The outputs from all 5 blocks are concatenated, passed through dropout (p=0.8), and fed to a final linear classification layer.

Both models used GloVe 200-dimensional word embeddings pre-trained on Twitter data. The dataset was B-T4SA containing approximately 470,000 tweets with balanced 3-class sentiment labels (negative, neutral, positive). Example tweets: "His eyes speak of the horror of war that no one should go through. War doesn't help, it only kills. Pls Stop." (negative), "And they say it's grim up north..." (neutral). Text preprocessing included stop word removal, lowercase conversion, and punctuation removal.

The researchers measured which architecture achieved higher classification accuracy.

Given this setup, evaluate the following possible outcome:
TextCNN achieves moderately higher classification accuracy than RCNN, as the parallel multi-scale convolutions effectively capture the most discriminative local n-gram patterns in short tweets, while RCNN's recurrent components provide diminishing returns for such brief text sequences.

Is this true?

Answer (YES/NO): NO